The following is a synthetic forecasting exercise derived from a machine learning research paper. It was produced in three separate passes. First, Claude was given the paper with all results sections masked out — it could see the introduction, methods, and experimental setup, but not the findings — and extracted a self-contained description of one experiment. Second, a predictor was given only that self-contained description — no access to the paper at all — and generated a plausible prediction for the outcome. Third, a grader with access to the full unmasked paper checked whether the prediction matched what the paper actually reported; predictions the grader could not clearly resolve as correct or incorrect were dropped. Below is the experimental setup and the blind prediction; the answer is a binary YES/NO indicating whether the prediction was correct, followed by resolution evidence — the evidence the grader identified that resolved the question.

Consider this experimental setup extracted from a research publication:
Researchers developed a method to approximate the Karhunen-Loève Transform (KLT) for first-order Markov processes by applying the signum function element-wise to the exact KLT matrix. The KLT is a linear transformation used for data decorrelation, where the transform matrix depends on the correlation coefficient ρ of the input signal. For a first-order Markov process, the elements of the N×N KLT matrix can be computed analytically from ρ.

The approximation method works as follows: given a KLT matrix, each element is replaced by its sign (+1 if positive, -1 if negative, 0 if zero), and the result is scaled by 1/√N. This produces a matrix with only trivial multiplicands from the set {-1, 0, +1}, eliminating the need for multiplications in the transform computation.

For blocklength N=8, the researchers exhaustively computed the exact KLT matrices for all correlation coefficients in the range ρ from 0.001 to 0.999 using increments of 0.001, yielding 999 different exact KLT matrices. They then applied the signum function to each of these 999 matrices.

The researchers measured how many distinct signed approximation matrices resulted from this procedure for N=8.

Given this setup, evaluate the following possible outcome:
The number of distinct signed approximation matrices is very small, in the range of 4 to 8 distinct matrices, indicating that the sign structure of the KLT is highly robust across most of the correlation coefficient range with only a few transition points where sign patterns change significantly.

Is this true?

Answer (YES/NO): NO